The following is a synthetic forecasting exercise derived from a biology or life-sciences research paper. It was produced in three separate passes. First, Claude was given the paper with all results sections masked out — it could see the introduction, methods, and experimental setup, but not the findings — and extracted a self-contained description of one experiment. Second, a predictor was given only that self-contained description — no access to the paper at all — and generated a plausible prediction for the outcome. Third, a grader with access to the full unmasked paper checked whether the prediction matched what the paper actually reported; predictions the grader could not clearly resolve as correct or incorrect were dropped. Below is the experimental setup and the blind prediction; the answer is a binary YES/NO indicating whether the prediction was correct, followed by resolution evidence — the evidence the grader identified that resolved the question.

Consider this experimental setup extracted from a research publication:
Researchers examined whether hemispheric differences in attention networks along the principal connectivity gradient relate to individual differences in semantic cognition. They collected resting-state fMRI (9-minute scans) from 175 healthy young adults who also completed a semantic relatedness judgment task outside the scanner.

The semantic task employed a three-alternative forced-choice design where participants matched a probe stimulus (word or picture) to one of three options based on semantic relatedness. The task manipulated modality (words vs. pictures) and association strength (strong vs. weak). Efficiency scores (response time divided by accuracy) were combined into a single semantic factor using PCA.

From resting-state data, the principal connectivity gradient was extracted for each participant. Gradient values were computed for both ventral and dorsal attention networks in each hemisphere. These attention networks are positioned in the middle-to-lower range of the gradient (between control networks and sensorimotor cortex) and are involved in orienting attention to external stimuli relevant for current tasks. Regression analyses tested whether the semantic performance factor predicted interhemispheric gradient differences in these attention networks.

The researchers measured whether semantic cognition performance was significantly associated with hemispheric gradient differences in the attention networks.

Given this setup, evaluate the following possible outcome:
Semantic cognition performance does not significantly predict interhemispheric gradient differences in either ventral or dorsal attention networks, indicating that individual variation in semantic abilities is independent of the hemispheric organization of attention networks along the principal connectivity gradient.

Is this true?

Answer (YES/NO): YES